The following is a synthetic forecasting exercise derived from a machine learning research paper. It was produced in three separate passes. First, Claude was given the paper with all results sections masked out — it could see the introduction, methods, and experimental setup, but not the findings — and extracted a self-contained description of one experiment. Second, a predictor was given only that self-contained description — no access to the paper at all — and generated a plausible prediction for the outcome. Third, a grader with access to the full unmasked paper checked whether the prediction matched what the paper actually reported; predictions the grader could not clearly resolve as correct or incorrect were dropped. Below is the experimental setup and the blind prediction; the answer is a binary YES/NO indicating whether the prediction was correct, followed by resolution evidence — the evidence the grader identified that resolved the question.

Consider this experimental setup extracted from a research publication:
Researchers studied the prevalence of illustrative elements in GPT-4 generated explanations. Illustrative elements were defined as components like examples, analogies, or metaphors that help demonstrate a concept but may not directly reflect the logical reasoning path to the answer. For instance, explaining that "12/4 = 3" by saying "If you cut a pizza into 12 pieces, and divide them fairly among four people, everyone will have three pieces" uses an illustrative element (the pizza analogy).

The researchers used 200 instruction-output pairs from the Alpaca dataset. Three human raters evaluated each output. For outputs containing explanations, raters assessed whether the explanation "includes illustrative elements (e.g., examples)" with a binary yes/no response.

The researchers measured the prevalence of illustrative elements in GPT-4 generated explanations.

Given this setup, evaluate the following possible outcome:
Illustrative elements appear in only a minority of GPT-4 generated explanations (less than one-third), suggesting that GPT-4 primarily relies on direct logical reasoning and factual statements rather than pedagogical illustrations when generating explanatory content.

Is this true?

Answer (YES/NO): NO